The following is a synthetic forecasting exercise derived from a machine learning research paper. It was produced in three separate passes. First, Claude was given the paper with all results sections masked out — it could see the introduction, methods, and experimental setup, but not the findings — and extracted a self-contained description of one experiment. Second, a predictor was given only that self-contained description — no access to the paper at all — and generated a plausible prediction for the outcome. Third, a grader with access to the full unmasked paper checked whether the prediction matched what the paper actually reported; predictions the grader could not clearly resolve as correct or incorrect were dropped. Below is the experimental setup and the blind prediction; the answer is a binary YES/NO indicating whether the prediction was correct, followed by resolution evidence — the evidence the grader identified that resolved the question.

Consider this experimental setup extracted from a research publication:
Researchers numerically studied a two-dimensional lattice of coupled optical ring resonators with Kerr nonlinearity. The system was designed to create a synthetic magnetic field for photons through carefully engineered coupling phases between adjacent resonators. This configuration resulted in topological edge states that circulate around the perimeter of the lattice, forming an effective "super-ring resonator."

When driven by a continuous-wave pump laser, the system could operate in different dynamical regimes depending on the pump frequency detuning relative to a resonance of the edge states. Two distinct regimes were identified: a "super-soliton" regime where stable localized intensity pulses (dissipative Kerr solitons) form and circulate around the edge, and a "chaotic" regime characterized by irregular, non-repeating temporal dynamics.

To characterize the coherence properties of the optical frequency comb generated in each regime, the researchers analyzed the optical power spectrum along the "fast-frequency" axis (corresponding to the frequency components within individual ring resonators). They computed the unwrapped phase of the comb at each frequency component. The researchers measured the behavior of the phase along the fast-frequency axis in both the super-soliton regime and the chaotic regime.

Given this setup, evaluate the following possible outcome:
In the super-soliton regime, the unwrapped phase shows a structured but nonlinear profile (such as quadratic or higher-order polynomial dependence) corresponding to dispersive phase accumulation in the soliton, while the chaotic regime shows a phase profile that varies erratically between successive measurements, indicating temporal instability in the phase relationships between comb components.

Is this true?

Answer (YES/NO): NO